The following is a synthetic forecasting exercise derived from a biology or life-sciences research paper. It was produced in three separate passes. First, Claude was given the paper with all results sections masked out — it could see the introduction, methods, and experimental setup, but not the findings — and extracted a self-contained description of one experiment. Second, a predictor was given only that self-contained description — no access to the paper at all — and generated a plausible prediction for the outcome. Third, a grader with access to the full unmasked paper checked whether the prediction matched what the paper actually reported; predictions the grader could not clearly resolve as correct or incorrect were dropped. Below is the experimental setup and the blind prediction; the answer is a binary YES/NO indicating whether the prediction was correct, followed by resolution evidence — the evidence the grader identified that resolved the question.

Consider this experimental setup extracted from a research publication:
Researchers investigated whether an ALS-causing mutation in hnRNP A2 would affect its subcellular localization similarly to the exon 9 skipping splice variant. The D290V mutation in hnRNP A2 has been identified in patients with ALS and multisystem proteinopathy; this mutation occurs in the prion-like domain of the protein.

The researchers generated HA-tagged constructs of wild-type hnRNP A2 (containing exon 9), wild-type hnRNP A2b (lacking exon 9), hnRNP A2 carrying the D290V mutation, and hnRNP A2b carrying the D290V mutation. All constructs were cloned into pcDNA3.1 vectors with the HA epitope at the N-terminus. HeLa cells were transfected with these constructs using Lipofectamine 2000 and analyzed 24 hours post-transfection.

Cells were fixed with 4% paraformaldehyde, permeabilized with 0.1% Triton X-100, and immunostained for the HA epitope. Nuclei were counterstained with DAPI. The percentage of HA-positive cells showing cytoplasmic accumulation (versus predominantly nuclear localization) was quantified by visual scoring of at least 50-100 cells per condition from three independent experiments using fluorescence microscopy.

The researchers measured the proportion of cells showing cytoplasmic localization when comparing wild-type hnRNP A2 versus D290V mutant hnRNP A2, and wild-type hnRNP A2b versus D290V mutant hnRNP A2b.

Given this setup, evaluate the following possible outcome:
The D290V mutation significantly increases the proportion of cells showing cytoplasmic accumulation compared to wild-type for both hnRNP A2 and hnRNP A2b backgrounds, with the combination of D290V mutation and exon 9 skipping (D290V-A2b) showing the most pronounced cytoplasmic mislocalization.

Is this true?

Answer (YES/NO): NO